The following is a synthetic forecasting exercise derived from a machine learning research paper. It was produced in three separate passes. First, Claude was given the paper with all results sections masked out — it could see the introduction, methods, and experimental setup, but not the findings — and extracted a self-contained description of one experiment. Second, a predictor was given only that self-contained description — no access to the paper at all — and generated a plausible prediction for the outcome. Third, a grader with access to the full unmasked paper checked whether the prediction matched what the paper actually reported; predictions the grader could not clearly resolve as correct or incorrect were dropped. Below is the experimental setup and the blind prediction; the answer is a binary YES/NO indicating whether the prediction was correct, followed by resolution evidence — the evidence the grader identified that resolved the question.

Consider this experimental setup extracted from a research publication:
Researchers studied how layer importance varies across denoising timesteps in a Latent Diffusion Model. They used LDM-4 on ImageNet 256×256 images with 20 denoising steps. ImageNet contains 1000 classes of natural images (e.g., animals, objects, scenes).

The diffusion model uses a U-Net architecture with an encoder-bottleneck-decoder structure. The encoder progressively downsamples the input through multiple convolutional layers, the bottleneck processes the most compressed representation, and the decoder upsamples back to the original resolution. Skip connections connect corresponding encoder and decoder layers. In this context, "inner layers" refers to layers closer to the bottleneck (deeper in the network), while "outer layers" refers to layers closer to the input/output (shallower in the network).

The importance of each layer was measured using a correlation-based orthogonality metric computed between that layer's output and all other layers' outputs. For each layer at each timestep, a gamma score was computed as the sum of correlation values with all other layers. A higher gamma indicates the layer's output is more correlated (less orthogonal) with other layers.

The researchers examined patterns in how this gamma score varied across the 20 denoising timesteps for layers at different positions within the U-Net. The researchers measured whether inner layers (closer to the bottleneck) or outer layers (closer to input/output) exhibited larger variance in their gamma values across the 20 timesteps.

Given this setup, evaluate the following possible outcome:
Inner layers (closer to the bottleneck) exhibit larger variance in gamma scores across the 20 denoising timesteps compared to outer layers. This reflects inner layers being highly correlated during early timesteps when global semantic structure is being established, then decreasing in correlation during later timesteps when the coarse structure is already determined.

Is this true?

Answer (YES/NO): NO